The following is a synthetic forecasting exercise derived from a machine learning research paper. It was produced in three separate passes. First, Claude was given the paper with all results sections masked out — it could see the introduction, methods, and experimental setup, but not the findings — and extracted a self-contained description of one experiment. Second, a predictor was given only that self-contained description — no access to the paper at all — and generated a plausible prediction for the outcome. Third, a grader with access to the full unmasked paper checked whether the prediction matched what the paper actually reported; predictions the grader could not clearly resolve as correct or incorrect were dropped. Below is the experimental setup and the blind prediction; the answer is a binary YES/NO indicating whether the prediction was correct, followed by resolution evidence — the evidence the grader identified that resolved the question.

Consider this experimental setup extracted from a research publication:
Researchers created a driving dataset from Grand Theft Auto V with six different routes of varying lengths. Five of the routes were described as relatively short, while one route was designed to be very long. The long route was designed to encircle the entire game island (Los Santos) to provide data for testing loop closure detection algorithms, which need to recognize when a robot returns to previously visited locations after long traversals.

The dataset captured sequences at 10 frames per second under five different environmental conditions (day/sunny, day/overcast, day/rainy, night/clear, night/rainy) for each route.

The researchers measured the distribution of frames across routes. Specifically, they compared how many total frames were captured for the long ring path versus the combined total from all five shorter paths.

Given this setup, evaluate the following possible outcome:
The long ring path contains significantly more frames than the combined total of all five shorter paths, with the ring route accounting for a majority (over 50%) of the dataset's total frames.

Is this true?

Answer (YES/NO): YES